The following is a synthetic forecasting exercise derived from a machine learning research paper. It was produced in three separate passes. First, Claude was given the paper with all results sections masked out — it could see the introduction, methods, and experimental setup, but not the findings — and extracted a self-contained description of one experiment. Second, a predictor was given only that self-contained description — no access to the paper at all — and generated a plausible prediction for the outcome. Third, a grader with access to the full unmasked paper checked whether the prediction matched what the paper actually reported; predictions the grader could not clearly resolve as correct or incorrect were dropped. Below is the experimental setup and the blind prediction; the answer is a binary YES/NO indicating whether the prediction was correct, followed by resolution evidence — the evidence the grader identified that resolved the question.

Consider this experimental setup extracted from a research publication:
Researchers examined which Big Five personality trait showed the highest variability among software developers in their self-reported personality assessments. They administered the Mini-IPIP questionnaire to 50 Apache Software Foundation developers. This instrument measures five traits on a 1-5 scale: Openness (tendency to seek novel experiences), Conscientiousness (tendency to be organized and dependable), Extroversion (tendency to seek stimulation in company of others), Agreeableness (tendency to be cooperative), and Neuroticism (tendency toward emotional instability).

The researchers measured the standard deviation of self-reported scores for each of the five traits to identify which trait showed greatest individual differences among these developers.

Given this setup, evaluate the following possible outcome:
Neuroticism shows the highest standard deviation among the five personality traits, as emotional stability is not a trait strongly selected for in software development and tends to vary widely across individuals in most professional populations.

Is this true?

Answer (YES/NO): YES